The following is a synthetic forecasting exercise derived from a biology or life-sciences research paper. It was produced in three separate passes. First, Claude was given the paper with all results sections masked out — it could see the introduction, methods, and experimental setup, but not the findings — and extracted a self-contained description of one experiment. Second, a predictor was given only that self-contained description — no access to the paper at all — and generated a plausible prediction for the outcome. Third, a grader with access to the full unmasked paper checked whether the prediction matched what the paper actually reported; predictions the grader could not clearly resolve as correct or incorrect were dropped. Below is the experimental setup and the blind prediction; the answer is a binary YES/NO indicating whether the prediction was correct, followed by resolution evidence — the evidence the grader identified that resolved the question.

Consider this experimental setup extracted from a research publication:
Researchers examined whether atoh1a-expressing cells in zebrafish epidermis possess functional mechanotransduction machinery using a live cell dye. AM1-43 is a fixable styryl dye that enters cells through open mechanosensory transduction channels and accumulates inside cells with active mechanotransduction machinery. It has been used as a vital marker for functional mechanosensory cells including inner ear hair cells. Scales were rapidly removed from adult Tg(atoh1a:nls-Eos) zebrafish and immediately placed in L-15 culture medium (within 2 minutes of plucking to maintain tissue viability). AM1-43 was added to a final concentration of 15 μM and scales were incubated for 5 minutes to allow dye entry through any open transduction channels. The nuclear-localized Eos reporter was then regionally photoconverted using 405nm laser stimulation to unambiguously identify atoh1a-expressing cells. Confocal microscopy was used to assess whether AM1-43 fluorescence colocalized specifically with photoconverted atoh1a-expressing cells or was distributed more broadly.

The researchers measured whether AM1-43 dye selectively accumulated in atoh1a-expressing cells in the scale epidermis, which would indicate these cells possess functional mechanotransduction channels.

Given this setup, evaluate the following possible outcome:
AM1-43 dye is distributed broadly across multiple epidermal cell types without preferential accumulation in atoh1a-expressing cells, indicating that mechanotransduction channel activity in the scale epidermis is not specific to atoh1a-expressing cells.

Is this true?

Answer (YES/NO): NO